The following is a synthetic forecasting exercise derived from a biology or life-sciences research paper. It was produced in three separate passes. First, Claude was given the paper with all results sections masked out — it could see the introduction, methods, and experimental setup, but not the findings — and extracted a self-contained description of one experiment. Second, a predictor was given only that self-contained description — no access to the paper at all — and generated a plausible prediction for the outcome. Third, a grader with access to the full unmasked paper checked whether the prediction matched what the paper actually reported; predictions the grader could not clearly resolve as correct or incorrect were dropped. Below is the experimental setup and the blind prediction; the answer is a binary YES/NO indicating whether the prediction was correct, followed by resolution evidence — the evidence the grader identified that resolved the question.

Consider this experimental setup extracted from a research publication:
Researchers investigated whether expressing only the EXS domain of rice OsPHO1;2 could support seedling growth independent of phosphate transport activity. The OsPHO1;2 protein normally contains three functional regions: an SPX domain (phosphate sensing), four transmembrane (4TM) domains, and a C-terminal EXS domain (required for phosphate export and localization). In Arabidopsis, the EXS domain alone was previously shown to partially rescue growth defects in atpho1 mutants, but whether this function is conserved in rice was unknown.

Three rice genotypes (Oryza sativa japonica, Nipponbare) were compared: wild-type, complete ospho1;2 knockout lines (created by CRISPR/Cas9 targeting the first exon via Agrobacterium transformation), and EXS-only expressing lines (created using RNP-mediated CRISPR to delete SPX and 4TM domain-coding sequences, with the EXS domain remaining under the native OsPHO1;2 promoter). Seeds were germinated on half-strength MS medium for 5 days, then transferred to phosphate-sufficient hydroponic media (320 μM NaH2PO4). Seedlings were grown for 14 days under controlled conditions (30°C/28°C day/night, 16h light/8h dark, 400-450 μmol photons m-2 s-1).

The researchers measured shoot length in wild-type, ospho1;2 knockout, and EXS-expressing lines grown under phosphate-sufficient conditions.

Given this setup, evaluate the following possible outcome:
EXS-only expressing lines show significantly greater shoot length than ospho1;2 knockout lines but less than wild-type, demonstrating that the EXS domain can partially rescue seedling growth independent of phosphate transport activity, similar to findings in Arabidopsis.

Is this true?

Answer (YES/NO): NO